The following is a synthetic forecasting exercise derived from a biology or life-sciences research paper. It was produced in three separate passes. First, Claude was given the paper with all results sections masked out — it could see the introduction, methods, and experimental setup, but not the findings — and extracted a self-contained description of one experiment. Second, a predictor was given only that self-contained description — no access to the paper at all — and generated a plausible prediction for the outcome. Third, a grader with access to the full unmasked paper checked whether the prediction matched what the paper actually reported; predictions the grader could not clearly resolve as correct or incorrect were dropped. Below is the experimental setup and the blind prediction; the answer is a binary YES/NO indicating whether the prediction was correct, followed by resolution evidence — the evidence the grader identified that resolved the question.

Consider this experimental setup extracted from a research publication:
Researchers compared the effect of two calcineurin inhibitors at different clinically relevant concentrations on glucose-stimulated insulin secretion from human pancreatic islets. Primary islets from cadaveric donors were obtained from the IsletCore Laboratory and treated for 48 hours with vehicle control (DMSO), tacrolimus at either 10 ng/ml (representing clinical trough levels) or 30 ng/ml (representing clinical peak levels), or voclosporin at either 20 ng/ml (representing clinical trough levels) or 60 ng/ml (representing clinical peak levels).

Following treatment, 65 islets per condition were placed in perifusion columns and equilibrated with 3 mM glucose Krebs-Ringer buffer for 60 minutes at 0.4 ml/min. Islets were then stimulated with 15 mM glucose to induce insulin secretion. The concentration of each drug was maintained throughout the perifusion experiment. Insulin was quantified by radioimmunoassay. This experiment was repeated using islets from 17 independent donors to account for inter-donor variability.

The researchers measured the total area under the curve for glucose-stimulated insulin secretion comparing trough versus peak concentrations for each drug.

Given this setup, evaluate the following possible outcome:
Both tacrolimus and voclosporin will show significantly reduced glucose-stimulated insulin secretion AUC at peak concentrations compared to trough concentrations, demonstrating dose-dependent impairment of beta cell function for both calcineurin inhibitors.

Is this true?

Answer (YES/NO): NO